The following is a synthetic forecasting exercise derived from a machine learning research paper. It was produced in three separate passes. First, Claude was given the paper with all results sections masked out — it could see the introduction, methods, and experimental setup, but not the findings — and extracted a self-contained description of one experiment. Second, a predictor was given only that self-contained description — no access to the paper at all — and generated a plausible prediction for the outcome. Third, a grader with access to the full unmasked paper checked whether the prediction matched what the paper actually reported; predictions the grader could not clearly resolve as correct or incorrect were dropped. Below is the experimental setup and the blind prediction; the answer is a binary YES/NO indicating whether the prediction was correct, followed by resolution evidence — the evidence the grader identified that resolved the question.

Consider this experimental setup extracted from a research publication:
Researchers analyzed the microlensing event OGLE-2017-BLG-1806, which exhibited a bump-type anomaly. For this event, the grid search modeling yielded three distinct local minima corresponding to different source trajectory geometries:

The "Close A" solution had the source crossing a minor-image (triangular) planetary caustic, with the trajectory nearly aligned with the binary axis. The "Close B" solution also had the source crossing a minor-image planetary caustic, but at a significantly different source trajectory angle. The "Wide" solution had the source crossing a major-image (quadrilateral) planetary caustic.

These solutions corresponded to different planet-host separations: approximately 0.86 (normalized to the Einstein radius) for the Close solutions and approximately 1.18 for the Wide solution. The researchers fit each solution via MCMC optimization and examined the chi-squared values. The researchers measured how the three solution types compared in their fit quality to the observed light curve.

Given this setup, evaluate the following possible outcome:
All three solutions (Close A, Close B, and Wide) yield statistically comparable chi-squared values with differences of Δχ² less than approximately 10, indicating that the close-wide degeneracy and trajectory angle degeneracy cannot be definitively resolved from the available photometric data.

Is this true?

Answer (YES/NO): NO